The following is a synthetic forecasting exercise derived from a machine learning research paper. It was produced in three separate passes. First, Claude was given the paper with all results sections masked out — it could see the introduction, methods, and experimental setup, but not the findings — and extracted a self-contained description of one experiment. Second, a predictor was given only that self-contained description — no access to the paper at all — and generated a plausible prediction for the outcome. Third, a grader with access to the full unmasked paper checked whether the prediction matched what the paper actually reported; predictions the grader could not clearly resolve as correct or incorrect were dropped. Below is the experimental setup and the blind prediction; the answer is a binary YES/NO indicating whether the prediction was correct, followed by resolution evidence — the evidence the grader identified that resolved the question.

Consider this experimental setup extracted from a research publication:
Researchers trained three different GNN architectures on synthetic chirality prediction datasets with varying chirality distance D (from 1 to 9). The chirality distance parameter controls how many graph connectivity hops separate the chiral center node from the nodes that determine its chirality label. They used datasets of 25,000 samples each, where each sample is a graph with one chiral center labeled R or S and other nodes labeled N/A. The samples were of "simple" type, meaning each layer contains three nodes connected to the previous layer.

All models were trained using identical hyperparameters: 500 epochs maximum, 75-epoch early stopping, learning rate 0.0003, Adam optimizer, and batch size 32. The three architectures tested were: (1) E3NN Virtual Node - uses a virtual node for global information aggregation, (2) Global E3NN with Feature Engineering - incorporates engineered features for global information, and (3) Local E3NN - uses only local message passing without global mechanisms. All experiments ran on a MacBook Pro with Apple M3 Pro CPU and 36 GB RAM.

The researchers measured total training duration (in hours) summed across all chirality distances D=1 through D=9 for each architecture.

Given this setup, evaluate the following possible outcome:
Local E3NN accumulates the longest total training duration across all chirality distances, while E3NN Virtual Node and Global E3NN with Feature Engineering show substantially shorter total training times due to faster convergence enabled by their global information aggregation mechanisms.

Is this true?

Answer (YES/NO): NO